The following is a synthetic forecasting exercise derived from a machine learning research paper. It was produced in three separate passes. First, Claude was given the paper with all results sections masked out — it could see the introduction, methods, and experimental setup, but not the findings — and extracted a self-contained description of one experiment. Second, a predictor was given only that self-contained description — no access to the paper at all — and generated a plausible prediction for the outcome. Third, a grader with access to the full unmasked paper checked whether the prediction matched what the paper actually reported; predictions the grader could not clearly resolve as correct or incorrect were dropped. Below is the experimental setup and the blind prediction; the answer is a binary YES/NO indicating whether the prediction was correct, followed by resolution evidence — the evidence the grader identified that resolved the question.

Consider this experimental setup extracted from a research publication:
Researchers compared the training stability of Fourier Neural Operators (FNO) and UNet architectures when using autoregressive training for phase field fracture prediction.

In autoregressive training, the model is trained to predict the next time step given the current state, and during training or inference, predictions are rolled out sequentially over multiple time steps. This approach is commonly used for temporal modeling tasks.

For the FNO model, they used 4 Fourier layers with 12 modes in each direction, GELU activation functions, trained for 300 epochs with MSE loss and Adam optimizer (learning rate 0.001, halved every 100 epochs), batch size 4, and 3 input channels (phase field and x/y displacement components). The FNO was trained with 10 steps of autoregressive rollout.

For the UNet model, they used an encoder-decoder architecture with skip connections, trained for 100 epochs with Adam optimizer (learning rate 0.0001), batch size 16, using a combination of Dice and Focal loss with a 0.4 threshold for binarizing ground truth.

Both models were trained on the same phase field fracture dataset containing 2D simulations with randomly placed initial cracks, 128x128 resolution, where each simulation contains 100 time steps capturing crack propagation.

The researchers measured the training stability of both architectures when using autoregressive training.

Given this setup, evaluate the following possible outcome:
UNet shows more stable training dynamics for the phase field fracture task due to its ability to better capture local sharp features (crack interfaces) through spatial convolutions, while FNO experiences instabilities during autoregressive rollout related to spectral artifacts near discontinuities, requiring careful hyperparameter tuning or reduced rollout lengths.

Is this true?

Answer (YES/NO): NO